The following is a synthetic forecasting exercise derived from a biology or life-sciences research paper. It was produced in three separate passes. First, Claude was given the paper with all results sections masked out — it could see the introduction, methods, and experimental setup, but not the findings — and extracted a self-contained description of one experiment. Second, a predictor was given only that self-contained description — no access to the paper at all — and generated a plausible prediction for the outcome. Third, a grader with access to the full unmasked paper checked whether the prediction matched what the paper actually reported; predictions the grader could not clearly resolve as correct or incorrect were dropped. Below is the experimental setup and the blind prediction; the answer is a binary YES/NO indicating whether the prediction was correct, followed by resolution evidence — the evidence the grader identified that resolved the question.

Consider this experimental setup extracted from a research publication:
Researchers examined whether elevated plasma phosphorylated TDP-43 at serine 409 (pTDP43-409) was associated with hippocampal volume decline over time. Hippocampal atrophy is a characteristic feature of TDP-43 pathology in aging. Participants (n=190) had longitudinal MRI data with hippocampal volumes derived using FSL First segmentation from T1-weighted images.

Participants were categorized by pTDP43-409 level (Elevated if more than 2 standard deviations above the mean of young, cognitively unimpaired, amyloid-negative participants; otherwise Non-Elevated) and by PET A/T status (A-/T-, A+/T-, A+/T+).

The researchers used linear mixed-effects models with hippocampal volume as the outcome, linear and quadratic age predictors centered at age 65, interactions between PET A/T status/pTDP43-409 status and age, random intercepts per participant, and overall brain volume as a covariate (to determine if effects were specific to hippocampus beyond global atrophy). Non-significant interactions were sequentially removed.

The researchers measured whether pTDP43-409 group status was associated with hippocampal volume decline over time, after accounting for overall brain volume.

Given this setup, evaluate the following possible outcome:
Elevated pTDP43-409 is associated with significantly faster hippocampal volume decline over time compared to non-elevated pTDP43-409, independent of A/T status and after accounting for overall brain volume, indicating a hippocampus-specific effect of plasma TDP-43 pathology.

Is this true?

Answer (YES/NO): YES